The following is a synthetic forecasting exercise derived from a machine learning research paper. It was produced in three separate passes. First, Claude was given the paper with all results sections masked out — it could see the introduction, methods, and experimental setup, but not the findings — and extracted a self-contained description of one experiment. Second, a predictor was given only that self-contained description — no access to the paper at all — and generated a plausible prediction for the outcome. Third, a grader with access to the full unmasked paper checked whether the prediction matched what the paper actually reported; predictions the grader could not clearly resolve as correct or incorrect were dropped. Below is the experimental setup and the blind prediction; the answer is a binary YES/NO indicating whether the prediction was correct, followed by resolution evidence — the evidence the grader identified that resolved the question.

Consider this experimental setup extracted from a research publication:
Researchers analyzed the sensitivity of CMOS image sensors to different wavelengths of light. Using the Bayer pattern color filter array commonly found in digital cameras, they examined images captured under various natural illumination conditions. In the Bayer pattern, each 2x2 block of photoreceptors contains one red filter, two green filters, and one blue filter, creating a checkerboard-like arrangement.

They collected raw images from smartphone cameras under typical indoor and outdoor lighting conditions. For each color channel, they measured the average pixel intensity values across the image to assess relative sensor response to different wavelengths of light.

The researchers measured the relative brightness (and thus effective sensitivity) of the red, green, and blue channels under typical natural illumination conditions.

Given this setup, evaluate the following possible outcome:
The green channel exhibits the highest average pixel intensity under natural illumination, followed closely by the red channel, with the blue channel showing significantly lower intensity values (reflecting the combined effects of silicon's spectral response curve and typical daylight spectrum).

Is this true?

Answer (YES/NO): NO